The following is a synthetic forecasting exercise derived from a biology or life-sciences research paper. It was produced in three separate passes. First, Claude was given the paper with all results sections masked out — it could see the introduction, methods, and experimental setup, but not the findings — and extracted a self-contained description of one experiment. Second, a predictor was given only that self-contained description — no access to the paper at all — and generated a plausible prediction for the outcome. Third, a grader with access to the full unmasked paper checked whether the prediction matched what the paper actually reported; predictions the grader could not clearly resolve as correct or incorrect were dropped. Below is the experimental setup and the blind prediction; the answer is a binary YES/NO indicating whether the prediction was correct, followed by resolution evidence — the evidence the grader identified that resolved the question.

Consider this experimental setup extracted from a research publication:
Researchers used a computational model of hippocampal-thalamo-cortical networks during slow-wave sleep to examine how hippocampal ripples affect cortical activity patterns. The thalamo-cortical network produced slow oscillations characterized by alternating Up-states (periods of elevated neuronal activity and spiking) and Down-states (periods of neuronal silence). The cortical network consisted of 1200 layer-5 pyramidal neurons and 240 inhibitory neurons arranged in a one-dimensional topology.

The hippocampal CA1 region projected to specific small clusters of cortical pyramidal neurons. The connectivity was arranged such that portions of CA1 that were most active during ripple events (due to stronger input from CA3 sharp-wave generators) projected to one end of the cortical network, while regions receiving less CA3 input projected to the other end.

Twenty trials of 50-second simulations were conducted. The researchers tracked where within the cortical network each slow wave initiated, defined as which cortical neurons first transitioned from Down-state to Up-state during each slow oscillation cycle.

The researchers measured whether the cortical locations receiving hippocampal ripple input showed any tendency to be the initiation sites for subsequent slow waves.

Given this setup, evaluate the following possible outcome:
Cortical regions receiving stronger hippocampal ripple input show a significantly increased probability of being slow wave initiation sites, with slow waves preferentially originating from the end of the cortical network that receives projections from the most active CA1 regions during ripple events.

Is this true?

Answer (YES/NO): YES